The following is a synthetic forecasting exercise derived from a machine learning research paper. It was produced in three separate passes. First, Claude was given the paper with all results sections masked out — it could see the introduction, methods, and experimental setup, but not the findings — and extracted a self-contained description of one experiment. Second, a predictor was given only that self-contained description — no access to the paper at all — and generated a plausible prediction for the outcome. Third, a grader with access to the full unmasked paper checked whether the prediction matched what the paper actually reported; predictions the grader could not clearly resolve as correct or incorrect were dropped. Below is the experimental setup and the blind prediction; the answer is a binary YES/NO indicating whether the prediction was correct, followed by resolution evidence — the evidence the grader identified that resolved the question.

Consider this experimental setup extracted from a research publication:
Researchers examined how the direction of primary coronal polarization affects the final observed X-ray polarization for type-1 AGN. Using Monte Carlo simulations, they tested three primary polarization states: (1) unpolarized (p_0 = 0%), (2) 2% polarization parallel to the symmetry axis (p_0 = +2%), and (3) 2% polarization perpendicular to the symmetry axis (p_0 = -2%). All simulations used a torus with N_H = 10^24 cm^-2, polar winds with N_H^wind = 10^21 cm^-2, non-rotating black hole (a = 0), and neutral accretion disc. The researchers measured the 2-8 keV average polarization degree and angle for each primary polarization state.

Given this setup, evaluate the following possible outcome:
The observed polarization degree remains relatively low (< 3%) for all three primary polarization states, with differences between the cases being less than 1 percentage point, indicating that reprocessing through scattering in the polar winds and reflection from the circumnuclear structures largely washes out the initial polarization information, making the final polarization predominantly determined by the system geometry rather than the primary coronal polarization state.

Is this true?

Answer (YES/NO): NO